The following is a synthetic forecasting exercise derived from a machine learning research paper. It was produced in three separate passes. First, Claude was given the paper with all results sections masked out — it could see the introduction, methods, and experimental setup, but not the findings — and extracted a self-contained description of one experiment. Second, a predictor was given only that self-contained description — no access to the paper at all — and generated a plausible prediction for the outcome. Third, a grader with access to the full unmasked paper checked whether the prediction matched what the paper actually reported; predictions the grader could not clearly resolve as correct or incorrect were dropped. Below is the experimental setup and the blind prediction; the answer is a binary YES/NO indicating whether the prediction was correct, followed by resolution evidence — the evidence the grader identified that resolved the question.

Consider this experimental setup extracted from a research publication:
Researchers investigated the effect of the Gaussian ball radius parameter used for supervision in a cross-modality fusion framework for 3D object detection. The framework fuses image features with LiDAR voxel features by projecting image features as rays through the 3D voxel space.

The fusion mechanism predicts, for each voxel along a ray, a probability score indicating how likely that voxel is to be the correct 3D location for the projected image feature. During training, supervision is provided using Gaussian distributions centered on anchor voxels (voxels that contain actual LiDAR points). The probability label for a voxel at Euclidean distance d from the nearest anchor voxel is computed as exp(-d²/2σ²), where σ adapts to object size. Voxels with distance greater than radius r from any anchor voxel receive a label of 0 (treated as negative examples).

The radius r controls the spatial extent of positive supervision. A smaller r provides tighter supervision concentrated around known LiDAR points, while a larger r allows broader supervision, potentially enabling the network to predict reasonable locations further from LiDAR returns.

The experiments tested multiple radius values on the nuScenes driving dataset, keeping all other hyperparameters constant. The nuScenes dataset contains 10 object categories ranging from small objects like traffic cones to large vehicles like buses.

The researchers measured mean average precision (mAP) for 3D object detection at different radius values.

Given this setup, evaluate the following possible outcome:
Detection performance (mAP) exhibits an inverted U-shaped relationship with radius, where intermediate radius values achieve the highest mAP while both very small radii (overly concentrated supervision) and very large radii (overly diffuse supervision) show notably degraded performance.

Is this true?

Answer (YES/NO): NO